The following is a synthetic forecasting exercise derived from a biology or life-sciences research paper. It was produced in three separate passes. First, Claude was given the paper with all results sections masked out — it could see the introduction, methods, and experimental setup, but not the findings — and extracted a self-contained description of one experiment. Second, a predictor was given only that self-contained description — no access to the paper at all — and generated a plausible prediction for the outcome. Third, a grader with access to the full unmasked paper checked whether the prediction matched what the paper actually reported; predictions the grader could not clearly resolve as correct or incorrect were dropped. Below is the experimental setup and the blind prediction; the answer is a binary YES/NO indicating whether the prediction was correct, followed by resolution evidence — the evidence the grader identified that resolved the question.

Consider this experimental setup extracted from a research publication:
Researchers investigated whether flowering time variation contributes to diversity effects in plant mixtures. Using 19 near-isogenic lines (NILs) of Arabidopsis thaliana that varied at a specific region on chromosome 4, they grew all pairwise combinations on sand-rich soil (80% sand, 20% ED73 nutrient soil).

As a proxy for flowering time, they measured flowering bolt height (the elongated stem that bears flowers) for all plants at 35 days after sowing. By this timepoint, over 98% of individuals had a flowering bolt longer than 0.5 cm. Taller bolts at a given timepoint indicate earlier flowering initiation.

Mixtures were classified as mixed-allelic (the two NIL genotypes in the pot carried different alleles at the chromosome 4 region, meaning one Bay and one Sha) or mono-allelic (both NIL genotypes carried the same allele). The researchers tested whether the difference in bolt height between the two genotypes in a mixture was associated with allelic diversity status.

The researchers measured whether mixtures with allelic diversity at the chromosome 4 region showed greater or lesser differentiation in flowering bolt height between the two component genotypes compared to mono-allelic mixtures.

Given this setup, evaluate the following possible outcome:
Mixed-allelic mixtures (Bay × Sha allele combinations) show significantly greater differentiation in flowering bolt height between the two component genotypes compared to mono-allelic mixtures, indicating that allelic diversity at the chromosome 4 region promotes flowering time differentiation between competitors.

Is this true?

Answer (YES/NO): NO